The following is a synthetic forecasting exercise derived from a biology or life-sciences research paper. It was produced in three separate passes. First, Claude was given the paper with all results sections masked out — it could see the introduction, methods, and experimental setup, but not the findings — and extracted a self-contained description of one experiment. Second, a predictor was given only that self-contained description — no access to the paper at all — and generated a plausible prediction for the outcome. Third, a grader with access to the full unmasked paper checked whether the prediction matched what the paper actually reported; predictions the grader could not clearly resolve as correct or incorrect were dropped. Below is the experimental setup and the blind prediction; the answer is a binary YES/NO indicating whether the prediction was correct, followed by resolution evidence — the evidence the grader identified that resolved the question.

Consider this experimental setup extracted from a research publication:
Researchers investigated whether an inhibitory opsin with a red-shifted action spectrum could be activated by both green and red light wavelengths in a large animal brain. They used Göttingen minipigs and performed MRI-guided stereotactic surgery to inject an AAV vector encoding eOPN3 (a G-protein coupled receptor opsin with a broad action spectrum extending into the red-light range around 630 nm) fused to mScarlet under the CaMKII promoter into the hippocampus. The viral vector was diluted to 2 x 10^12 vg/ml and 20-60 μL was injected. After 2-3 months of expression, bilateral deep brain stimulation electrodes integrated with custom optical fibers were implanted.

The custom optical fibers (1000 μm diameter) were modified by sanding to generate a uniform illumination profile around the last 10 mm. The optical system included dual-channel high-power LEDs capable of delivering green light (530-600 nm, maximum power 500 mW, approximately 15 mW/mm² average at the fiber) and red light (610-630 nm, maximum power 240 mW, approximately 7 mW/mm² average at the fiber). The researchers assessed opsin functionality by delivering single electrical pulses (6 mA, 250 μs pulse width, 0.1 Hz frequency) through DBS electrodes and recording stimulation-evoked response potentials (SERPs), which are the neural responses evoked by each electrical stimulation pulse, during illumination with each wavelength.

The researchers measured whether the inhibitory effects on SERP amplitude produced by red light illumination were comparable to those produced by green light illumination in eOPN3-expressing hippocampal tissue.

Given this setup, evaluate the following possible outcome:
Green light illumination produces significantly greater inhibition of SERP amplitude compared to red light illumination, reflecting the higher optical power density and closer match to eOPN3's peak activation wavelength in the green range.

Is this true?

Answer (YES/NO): NO